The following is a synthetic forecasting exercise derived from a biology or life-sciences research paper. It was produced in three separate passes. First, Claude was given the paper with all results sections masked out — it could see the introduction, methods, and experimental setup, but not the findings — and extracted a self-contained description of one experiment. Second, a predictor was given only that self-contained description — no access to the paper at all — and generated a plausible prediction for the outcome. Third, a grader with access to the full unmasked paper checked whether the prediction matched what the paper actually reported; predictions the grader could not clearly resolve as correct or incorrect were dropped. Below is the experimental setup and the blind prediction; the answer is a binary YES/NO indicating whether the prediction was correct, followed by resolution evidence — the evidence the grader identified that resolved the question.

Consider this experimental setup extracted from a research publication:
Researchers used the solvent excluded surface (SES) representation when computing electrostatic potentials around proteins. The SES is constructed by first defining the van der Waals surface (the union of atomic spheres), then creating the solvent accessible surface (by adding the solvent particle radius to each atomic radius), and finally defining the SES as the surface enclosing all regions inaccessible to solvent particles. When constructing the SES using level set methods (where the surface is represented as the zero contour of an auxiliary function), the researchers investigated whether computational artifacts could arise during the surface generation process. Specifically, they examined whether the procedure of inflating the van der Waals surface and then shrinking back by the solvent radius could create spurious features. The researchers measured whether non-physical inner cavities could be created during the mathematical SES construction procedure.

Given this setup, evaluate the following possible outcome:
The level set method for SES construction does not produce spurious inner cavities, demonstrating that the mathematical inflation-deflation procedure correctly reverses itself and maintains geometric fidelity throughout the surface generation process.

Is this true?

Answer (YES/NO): NO